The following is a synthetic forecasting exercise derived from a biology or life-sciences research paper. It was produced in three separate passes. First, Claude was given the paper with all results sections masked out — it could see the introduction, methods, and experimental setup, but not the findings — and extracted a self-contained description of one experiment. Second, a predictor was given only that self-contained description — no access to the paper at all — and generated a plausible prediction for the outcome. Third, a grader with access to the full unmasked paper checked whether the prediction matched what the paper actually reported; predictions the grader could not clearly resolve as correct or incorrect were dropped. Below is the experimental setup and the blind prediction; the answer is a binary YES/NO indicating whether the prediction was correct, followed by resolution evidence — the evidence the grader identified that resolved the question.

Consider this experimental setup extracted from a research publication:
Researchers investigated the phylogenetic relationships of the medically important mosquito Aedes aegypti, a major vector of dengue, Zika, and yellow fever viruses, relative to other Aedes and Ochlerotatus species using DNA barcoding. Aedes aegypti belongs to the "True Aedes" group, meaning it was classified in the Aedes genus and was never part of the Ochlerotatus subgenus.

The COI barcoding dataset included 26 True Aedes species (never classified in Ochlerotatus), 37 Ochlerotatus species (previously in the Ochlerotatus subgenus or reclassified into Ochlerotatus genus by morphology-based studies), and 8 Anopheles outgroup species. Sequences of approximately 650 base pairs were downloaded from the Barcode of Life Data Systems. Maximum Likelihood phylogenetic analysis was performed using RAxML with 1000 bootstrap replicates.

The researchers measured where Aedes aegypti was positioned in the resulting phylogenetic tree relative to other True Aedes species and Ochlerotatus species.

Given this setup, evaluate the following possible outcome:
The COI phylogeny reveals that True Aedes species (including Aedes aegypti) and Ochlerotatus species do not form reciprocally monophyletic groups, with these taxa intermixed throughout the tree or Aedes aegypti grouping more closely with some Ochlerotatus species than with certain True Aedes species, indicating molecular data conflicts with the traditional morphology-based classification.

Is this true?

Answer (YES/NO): YES